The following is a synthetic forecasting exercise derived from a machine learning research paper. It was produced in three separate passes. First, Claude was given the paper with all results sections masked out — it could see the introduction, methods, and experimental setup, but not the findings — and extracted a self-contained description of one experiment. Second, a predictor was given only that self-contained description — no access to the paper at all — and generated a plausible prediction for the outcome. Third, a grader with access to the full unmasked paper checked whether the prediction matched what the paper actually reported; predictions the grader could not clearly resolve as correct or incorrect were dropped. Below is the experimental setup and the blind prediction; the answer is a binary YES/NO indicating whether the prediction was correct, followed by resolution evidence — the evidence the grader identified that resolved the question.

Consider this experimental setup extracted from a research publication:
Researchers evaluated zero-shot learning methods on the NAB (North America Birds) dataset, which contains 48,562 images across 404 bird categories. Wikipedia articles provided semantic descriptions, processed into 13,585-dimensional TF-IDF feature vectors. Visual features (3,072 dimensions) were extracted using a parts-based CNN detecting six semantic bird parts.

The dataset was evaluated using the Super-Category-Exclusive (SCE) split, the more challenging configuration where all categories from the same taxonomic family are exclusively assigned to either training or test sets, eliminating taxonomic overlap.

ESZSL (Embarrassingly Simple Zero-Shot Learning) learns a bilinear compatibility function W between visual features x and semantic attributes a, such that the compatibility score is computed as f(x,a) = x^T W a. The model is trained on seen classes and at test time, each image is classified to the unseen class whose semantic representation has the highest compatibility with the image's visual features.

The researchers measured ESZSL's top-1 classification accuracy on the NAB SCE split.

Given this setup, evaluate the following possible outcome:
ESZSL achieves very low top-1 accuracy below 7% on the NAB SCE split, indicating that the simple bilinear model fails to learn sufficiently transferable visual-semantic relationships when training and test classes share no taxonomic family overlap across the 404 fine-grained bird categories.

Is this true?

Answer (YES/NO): YES